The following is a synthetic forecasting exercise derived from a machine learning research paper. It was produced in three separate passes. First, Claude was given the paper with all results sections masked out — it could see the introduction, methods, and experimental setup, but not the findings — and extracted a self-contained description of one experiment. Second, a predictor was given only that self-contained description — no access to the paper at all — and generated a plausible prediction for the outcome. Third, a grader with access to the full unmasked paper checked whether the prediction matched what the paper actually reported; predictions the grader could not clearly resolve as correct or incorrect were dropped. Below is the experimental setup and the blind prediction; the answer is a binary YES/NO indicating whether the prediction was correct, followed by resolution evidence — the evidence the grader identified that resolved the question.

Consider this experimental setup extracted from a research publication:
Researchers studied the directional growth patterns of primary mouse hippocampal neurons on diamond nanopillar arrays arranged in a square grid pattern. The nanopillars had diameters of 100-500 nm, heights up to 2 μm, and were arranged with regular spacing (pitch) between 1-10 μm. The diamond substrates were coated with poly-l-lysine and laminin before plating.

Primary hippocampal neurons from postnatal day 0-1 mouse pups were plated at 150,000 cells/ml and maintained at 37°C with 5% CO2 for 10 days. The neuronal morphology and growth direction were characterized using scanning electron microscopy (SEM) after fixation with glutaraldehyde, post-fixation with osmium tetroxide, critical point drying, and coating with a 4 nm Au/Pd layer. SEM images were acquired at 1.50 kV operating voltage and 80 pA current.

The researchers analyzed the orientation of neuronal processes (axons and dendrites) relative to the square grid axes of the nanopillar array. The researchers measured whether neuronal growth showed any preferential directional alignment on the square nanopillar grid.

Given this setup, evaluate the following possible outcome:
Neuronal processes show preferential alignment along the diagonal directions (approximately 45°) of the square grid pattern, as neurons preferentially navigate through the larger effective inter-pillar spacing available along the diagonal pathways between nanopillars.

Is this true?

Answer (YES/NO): NO